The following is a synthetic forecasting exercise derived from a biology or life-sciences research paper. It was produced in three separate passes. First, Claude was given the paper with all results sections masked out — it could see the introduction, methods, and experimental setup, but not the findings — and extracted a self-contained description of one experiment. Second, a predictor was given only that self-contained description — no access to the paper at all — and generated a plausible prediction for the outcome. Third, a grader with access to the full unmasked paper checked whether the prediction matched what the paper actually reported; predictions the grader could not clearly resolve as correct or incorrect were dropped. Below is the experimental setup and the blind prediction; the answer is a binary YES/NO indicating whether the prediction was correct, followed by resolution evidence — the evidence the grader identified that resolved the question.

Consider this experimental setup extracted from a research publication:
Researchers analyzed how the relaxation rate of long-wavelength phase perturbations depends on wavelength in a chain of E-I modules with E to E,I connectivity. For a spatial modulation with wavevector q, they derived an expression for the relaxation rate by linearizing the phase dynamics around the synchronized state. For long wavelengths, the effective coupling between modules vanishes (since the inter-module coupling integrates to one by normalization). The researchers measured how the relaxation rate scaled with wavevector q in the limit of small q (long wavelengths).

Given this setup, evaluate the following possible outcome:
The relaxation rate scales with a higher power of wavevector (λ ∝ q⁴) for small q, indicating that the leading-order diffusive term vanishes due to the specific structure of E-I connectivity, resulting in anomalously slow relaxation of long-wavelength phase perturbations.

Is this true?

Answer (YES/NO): NO